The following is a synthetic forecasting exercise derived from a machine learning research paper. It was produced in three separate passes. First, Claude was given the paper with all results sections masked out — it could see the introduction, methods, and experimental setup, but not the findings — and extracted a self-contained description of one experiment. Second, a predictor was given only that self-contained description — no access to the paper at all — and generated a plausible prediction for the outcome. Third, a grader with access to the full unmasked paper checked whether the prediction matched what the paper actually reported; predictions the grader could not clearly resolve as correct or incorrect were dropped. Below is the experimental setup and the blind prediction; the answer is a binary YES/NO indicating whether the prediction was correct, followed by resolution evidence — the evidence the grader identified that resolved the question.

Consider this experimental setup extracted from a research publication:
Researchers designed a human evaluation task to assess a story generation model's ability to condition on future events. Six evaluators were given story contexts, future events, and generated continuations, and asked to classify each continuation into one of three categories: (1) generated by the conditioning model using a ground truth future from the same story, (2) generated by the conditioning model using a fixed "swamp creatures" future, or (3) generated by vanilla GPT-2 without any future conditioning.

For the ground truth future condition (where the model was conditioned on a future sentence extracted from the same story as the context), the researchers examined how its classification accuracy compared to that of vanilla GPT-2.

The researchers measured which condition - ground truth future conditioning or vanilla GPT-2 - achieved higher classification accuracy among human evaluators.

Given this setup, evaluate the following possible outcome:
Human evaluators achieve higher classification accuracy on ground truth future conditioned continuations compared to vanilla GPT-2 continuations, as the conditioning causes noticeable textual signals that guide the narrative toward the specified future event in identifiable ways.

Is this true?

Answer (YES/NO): NO